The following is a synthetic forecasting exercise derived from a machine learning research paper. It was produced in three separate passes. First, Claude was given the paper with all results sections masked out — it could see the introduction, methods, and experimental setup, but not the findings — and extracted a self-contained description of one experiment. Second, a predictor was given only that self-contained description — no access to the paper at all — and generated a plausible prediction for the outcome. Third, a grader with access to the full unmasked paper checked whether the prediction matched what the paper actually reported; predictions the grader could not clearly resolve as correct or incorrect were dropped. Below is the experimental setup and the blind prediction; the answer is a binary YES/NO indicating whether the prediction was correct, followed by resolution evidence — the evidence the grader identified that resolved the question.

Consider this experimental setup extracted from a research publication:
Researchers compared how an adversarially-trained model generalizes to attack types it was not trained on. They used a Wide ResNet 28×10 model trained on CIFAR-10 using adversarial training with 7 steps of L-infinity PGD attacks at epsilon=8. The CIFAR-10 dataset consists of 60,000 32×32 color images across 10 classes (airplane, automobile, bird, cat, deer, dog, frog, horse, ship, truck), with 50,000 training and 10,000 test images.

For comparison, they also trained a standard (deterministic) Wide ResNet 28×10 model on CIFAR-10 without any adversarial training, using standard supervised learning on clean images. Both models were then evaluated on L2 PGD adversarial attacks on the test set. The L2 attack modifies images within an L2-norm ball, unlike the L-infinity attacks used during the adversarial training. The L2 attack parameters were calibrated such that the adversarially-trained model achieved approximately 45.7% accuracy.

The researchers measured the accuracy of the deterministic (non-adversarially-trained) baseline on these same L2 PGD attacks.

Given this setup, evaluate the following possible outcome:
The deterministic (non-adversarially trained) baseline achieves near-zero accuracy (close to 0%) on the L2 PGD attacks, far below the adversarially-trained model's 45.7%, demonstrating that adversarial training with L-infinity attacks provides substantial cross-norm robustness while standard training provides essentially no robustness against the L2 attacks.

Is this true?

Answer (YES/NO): NO